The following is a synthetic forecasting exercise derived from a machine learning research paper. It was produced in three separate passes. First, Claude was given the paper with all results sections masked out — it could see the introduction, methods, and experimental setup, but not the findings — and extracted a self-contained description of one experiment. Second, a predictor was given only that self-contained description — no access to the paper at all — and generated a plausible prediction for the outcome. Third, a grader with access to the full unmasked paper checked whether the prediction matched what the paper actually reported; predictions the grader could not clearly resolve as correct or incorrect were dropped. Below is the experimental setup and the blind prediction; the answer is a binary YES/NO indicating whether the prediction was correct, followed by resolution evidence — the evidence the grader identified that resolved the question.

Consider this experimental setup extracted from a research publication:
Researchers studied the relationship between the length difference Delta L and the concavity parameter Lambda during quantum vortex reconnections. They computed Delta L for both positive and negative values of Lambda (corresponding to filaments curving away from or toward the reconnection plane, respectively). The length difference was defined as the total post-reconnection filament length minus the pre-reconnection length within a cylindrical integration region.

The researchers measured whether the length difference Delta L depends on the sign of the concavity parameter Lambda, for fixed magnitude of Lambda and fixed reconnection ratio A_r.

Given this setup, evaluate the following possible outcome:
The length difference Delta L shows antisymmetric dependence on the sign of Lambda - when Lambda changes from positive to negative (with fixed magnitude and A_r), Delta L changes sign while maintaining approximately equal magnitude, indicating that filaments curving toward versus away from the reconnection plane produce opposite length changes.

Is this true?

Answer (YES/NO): NO